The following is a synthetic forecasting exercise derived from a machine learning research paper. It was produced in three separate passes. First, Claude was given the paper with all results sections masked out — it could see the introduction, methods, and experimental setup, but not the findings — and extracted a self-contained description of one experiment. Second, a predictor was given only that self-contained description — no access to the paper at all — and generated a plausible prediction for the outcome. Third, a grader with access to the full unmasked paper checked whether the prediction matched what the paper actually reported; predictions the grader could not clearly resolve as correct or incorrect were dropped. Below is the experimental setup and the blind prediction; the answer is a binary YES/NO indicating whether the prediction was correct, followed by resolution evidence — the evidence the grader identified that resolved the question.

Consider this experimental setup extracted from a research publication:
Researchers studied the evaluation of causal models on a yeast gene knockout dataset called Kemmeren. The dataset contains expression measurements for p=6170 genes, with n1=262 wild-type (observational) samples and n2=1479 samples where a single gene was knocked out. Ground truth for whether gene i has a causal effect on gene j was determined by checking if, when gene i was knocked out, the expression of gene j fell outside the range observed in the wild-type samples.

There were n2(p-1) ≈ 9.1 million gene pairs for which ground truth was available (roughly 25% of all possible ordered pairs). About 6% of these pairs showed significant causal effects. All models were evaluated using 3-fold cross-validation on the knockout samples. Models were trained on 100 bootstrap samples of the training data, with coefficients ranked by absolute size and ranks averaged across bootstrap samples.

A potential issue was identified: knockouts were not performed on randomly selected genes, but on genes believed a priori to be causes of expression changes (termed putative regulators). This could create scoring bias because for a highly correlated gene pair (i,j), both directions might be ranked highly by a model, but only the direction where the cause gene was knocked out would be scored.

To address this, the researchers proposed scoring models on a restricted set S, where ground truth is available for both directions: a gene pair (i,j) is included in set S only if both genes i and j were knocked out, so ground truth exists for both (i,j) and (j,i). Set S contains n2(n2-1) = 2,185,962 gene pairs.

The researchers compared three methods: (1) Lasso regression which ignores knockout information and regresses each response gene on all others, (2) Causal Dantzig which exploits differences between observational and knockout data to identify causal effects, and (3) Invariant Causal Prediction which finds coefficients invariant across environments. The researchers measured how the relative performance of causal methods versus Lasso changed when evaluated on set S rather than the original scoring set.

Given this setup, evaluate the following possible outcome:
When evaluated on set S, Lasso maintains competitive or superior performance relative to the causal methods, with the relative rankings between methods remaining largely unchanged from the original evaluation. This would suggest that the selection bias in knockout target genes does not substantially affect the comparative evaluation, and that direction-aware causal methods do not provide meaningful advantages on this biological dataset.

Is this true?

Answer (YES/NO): NO